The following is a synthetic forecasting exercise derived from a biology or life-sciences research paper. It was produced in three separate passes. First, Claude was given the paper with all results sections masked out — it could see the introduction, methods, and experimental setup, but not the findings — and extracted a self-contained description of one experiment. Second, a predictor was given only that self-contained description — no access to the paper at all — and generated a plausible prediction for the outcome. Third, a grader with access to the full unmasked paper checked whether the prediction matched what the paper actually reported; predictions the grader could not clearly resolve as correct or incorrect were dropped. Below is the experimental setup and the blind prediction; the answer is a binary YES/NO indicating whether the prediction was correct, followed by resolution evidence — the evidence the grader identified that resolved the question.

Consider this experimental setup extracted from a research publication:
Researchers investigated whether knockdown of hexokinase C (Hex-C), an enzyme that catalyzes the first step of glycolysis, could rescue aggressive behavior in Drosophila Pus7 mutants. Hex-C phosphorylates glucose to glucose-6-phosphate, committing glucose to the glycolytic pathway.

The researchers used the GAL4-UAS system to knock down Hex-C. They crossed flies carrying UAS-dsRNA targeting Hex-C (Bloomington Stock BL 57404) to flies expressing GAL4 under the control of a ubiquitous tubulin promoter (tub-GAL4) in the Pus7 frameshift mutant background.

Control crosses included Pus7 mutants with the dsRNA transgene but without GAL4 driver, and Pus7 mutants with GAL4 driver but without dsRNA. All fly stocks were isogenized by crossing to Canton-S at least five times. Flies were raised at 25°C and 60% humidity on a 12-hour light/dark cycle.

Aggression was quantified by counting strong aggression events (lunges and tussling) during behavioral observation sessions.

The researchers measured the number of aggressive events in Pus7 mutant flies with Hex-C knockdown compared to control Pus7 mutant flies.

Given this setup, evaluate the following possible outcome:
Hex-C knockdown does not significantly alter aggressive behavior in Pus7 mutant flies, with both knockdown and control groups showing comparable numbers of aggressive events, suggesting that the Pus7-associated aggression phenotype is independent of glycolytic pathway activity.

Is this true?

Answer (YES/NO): NO